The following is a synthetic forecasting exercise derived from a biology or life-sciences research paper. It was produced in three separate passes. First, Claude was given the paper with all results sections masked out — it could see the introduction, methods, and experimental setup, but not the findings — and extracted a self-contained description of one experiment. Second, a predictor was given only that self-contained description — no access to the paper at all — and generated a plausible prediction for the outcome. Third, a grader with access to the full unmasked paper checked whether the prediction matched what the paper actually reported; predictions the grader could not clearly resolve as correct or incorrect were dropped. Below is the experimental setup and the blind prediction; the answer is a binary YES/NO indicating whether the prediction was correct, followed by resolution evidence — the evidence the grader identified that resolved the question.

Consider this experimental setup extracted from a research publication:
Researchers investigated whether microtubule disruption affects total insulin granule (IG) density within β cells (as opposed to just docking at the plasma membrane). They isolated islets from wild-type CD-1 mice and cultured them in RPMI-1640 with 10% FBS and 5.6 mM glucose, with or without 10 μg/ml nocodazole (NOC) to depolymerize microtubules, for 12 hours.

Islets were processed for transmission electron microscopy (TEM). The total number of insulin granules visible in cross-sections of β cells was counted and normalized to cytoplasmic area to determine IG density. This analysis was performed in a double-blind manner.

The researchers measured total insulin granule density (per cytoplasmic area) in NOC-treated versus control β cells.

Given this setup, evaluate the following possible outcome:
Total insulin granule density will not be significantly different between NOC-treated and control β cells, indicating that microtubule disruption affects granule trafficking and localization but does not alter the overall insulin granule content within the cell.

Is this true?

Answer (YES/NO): NO